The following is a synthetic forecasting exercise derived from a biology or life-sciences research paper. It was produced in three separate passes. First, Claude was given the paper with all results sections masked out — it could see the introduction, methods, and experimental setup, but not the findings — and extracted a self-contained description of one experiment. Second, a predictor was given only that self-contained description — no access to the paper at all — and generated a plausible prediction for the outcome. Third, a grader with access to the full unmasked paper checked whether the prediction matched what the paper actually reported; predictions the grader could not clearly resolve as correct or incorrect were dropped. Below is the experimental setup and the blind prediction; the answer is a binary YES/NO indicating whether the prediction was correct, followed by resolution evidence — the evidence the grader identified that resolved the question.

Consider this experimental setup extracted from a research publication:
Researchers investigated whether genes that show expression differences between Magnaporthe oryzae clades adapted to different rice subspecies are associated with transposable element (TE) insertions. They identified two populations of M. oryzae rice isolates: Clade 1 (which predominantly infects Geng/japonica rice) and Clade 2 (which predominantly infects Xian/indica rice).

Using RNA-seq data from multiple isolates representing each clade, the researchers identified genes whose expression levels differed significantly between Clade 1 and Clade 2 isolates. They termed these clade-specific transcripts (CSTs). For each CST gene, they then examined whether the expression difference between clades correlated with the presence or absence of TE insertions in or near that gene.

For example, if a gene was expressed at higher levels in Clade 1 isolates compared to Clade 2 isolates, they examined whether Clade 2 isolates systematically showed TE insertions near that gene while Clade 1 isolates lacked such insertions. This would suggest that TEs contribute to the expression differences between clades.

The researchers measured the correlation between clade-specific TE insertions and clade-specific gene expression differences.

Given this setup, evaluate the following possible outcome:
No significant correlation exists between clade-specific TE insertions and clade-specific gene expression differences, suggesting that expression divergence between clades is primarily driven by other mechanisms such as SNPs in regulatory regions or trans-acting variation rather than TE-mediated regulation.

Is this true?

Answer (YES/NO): NO